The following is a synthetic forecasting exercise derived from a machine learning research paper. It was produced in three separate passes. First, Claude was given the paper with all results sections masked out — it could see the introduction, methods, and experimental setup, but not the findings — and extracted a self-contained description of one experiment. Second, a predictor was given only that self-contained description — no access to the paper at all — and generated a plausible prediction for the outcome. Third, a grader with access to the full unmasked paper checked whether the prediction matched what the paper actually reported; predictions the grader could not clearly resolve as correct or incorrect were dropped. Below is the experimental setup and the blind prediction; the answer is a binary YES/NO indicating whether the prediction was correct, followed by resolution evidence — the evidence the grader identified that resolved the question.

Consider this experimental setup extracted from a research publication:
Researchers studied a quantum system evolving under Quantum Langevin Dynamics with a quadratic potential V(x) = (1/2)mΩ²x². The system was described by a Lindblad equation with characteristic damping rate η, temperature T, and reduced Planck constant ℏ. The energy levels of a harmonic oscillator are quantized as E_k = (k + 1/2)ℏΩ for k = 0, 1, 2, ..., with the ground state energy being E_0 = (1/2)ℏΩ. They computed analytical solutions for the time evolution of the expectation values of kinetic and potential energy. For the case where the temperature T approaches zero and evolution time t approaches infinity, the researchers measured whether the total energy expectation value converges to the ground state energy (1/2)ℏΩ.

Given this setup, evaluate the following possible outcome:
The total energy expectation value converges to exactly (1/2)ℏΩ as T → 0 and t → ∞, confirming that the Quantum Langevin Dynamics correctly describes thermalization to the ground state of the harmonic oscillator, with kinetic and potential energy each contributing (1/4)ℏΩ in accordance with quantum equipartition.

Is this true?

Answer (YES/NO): YES